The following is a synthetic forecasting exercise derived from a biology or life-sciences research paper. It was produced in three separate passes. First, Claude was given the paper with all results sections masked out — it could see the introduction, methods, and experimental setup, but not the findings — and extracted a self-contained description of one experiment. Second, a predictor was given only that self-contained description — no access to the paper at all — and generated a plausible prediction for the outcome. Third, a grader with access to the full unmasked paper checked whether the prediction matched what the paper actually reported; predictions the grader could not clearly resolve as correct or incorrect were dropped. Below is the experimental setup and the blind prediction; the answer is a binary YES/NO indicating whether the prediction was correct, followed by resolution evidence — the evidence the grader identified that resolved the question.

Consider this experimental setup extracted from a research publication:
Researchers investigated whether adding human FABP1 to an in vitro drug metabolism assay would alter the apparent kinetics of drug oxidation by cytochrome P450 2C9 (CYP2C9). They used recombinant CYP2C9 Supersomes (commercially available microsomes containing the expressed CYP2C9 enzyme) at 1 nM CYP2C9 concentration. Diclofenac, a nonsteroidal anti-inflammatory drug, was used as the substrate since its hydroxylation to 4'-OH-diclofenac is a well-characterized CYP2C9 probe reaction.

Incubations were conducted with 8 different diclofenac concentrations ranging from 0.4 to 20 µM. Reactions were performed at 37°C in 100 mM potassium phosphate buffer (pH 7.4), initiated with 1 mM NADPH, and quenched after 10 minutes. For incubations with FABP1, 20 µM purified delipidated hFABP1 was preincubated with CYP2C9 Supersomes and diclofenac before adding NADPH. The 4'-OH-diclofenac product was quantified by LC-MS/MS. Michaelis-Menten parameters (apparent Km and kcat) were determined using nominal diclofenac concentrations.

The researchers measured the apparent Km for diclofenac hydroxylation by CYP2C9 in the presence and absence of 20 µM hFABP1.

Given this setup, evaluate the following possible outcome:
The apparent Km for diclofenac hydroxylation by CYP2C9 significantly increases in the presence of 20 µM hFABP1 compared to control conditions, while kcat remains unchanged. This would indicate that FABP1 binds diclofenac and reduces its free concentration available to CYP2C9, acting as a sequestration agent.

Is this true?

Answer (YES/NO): NO